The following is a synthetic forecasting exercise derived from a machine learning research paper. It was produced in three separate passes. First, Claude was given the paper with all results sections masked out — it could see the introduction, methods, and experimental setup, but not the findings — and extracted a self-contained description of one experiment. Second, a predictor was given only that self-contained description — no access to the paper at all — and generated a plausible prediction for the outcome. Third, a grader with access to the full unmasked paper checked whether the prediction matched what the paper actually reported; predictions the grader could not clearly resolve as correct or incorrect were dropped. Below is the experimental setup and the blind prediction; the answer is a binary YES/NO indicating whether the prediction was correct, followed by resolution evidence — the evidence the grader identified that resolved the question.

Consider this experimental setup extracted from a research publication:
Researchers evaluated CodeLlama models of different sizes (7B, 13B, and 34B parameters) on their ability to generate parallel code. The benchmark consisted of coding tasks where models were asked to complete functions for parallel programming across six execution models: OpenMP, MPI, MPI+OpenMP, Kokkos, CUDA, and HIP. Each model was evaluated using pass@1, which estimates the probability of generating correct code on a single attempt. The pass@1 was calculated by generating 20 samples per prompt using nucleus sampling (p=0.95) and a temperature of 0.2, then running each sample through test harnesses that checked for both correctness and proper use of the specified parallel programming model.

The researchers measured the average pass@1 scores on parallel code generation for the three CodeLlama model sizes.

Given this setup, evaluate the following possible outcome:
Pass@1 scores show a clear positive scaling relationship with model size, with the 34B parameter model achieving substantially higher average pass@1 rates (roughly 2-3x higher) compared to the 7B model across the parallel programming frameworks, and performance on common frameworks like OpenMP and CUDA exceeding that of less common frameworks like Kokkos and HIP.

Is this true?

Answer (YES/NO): NO